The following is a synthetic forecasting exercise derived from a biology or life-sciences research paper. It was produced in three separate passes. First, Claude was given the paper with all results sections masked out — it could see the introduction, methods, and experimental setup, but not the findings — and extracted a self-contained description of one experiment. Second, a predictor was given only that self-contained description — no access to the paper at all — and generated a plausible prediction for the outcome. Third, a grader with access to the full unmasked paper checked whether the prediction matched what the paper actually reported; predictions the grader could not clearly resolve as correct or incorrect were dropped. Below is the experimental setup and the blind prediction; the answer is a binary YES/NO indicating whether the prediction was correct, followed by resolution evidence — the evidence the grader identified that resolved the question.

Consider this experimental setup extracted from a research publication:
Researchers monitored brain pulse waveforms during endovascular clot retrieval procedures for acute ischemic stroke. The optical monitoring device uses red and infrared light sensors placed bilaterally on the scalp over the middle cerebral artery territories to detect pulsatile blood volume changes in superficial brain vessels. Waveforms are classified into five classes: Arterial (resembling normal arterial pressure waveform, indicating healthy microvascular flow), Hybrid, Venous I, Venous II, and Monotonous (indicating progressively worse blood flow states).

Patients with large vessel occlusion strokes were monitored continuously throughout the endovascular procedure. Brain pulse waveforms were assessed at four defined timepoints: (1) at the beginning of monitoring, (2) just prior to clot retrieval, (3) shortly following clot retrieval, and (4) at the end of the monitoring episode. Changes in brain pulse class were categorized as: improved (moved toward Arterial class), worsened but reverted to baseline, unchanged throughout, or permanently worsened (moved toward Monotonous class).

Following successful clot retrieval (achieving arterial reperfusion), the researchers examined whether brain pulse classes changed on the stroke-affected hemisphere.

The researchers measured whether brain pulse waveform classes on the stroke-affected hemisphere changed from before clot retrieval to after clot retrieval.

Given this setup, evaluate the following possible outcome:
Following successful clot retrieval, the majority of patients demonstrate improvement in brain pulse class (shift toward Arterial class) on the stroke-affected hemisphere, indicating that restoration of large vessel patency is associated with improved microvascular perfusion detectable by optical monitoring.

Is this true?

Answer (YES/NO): NO